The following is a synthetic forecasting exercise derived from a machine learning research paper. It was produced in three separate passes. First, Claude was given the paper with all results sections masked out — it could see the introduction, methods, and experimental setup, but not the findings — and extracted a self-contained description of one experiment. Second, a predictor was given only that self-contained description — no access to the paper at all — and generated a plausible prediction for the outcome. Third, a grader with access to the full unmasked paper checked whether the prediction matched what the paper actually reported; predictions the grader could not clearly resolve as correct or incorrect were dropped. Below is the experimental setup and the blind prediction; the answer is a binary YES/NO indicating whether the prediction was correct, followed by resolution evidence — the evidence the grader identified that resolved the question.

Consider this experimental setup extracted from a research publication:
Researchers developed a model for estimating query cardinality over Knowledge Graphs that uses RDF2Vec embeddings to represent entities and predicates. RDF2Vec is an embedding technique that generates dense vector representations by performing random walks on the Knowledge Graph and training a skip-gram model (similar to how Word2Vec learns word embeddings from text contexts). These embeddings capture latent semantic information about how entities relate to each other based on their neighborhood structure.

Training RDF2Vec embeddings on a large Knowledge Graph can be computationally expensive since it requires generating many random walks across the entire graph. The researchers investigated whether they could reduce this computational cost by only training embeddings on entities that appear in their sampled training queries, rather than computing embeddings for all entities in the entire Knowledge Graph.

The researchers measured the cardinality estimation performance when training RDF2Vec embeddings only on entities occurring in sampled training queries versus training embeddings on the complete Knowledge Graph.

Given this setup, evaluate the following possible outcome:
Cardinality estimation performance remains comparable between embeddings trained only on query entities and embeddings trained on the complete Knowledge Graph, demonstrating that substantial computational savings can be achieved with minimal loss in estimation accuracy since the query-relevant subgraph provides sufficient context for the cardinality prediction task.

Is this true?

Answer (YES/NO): YES